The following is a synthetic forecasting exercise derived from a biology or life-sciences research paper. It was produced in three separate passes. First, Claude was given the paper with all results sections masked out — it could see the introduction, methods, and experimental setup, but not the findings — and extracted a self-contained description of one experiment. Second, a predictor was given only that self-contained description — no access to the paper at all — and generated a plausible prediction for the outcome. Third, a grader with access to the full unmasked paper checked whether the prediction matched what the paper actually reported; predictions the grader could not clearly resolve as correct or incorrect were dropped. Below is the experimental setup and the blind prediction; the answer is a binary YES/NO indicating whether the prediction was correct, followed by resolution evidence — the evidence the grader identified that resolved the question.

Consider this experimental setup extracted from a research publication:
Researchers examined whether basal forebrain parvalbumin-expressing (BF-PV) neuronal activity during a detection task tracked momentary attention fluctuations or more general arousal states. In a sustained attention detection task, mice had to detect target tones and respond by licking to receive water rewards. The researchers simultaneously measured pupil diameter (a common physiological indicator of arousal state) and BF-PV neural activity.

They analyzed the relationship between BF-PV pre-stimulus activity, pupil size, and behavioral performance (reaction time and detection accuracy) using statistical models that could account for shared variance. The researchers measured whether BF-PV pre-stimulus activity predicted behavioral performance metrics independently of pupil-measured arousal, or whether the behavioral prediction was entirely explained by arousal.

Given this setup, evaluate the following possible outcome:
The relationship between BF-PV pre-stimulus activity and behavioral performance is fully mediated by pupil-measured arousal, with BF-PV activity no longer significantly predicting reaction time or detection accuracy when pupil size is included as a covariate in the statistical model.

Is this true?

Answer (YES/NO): NO